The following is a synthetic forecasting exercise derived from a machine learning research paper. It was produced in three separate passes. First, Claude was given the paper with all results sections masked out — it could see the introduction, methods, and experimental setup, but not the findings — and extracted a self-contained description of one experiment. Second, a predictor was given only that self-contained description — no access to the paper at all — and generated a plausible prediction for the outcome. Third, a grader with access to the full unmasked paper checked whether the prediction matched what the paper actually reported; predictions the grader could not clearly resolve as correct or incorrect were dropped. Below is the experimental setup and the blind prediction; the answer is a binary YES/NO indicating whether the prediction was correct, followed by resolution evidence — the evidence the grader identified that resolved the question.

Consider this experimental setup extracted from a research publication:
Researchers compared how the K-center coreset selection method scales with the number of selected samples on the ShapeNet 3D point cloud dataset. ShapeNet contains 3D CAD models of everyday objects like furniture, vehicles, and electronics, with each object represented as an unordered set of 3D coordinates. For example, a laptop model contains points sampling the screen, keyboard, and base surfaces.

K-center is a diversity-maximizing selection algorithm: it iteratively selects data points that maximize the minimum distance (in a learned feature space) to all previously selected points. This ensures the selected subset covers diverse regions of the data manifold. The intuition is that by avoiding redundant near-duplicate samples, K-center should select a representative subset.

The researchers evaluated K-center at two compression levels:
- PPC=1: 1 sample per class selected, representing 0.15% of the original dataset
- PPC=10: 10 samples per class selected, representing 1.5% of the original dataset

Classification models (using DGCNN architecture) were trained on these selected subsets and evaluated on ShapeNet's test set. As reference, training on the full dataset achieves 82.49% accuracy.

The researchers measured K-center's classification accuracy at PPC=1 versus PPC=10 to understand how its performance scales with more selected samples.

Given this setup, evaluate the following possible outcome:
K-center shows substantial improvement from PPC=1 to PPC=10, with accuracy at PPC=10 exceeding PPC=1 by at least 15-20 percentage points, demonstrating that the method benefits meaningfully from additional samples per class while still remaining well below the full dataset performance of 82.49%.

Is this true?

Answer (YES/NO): NO